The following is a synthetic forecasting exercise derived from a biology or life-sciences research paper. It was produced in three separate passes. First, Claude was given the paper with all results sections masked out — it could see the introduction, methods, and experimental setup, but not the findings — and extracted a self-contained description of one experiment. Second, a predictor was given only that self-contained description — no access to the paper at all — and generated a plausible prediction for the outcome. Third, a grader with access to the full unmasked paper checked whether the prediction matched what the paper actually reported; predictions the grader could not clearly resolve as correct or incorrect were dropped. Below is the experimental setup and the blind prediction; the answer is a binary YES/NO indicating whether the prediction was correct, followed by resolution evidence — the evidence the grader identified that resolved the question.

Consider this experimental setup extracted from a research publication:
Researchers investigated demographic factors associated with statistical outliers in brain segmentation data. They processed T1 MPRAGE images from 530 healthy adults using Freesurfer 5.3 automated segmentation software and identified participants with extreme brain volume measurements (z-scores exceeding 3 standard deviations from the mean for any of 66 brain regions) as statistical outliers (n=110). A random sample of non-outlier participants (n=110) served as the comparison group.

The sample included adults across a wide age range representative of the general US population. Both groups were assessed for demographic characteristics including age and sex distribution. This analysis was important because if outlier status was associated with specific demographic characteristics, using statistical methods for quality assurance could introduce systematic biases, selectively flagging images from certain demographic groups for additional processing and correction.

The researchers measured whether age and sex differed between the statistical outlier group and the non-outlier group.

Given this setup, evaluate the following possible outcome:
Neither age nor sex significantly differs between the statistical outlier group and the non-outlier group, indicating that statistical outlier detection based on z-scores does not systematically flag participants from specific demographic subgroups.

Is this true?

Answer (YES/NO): NO